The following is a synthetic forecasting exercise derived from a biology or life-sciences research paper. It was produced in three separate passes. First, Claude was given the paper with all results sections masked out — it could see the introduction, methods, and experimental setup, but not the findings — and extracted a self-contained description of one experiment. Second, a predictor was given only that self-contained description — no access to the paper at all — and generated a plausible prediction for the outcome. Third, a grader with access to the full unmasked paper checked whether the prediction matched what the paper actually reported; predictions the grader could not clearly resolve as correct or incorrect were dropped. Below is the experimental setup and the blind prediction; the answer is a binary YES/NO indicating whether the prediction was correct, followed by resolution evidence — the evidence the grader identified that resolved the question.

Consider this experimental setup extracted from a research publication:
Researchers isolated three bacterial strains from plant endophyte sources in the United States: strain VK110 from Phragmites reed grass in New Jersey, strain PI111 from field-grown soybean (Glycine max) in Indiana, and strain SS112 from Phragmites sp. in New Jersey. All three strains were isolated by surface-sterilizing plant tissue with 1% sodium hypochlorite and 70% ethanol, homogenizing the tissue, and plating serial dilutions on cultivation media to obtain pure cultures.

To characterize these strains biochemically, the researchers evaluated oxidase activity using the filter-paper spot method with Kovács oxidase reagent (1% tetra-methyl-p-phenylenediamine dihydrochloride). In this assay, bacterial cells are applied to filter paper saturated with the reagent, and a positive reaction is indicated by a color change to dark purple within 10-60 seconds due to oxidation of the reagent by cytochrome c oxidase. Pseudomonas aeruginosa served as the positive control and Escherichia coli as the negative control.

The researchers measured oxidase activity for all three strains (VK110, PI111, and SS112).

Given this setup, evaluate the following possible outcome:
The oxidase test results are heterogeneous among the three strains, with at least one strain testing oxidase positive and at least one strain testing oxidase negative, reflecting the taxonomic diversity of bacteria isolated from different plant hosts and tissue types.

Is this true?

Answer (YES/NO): YES